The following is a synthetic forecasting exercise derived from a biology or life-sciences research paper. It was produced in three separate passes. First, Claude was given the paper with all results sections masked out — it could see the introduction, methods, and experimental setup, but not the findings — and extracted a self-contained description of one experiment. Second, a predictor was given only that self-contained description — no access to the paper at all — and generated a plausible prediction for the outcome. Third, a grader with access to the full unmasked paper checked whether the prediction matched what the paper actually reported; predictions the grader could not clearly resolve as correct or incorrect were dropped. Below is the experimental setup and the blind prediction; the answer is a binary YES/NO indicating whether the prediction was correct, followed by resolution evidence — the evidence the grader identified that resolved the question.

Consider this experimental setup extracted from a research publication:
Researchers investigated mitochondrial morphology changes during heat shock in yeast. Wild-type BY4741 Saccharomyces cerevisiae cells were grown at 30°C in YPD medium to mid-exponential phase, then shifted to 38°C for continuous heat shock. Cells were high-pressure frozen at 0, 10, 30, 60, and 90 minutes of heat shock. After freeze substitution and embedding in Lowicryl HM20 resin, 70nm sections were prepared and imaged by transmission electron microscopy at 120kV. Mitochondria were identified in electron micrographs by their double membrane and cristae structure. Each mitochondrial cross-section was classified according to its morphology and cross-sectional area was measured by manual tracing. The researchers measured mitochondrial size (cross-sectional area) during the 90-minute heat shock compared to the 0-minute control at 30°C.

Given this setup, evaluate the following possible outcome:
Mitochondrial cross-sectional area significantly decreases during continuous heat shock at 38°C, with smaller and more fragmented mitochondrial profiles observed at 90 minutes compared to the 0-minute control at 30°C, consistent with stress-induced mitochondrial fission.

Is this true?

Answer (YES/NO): NO